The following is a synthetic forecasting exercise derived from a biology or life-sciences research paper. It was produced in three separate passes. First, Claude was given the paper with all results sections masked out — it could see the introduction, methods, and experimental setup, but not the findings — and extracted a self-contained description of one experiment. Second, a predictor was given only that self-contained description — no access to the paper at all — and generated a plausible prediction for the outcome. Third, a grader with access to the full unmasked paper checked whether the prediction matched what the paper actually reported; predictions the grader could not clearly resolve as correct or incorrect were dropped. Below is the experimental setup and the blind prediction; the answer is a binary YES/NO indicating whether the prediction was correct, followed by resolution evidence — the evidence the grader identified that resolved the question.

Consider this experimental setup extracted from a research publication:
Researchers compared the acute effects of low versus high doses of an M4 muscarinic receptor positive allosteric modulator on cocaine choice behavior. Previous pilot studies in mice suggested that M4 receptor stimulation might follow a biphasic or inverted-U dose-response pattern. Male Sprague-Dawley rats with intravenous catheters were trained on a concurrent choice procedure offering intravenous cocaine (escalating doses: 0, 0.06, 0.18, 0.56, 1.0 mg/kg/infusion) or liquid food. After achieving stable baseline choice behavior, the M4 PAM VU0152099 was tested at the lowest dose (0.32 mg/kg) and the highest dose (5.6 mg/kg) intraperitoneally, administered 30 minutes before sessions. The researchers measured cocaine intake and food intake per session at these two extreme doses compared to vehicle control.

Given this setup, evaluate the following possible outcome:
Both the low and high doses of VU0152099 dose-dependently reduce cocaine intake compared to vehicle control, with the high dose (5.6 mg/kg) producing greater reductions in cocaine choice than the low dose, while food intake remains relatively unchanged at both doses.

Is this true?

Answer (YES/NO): NO